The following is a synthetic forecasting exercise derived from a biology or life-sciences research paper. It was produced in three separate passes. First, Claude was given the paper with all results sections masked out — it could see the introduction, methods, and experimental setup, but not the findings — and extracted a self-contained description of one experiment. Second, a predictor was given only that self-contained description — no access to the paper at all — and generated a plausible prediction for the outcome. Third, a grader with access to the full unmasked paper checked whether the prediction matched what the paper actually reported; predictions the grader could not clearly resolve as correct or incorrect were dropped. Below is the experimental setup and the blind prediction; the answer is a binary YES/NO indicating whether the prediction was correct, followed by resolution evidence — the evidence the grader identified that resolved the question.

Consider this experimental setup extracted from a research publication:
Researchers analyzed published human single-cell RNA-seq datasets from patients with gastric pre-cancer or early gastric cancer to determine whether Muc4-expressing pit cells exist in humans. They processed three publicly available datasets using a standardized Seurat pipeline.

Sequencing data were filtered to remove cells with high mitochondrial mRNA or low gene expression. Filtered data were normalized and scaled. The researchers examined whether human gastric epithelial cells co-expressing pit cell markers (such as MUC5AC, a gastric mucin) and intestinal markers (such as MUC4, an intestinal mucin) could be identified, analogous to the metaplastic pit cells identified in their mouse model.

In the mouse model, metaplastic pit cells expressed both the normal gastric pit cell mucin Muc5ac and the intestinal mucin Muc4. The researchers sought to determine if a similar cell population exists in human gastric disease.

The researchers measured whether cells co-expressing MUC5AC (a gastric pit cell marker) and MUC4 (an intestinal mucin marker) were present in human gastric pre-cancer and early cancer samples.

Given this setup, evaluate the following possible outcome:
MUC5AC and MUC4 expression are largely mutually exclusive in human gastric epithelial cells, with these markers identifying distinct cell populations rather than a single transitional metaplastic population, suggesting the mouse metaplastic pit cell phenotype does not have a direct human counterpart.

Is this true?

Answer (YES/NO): NO